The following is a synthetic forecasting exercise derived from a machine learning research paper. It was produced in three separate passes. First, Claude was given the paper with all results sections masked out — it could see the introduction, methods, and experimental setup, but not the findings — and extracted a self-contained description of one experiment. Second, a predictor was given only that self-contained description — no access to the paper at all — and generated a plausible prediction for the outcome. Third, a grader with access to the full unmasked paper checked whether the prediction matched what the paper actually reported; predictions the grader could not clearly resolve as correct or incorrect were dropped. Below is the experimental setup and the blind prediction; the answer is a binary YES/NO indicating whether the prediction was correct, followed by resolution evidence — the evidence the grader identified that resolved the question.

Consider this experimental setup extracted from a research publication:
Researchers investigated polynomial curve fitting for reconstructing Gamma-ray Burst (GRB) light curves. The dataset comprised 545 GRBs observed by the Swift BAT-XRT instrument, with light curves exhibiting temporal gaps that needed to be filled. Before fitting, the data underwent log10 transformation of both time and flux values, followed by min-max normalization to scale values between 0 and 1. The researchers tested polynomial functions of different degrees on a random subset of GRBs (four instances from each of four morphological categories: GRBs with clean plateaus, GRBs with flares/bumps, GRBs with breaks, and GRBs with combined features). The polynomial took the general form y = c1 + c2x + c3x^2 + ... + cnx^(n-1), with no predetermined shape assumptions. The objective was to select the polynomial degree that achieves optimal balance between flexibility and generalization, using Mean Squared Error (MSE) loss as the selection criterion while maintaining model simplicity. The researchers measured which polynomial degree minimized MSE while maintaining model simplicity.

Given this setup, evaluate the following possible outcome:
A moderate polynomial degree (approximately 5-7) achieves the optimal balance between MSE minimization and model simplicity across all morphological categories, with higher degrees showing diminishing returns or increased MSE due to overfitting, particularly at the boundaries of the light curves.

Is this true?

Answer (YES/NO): NO